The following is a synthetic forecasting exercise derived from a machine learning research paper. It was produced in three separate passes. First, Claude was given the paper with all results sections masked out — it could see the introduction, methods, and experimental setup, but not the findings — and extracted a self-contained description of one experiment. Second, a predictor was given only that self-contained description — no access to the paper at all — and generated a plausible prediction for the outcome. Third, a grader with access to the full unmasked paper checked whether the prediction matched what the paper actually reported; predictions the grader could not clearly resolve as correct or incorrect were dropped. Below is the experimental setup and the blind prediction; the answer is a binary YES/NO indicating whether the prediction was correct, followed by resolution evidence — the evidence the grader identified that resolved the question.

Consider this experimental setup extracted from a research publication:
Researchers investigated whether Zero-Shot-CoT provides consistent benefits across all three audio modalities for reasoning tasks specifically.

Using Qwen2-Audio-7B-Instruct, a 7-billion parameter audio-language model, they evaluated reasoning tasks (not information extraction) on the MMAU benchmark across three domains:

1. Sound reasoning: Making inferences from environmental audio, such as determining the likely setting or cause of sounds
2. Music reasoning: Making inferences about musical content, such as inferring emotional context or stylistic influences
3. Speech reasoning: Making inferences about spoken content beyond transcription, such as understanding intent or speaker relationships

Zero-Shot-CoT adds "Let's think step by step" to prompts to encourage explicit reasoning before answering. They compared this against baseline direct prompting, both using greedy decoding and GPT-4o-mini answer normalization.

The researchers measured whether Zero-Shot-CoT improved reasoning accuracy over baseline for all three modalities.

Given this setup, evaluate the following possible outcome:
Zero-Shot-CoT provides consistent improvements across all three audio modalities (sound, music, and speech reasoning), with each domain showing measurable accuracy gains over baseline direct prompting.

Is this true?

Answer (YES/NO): NO